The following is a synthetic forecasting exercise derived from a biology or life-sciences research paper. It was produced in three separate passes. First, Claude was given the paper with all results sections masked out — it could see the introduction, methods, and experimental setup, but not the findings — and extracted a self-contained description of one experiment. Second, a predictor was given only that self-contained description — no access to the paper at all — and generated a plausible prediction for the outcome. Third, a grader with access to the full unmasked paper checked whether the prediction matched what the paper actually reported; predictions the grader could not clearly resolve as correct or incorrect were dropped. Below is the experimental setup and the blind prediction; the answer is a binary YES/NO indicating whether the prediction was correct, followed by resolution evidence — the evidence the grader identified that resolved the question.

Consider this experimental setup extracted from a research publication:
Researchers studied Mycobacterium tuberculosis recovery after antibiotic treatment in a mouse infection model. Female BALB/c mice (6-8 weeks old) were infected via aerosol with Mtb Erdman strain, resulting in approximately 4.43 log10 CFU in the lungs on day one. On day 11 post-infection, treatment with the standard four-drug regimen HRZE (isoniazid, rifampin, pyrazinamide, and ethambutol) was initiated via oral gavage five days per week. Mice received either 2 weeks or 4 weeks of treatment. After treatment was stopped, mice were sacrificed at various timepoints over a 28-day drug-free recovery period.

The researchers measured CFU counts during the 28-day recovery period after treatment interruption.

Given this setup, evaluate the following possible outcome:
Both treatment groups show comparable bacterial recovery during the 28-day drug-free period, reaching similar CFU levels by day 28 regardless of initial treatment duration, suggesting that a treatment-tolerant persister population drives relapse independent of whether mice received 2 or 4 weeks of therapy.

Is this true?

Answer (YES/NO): NO